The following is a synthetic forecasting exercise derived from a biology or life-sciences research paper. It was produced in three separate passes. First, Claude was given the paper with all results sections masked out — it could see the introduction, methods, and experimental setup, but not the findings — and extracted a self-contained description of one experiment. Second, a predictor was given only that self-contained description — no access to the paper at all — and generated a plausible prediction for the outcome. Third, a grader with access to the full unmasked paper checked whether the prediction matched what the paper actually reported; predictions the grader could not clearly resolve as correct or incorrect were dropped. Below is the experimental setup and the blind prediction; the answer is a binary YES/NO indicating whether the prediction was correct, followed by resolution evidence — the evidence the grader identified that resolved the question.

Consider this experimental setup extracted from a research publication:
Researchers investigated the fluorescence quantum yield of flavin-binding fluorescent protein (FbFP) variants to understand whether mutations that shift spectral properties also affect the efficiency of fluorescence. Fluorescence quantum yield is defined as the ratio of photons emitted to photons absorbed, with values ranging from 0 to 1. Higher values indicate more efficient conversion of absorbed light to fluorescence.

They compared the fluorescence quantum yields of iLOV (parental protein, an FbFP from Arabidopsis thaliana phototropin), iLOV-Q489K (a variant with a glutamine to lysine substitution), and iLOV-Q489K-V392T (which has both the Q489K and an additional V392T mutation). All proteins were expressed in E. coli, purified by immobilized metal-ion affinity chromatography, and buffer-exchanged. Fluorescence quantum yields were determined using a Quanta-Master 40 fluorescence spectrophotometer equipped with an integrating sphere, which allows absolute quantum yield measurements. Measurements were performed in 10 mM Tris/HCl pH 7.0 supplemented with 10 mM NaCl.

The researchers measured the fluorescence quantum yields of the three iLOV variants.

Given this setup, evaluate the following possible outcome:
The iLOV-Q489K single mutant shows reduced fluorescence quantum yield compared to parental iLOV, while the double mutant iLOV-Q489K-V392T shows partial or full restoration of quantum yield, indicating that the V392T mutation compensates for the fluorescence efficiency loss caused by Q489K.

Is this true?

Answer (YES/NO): NO